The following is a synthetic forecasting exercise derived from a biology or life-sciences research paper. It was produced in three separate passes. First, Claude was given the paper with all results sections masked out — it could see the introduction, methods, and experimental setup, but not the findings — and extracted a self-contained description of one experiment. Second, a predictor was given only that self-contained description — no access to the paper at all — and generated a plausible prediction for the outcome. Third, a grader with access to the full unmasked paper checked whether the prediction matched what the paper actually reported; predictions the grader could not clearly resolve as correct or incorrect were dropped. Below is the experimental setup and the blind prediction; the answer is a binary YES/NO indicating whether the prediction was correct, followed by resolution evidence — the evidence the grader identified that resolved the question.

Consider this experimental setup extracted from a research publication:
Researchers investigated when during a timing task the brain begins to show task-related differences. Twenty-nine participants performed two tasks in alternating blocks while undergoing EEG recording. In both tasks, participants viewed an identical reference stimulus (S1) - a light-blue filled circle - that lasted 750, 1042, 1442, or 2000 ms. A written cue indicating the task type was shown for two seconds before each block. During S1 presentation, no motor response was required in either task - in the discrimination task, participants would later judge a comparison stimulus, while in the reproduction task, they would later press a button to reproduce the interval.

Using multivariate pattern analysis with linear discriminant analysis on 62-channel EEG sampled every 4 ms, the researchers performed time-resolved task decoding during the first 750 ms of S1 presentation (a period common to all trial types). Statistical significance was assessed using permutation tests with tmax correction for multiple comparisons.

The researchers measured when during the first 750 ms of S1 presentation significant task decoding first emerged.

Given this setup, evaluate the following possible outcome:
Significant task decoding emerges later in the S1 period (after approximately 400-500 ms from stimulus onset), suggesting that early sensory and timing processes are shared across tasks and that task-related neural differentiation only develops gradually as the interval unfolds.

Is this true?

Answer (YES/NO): NO